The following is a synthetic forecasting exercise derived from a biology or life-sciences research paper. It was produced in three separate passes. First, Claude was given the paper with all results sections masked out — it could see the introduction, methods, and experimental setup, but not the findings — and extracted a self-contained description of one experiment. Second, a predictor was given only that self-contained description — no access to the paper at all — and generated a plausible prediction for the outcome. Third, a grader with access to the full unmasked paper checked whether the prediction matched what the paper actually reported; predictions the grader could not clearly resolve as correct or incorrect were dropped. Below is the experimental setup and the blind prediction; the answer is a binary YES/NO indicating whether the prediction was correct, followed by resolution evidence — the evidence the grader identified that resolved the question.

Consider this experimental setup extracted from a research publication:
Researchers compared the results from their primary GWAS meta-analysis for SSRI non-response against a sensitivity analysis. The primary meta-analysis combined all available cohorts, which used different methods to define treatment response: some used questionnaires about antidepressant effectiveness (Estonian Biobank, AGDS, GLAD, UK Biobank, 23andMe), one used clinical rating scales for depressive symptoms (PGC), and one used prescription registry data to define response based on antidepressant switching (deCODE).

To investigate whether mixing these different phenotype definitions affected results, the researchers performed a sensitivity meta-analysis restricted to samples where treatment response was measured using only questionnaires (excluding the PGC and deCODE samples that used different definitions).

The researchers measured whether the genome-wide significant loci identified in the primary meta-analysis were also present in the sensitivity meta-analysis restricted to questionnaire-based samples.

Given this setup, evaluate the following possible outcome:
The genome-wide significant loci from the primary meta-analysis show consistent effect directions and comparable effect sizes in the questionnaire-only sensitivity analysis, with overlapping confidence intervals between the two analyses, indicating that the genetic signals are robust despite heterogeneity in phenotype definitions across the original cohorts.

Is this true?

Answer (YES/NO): NO